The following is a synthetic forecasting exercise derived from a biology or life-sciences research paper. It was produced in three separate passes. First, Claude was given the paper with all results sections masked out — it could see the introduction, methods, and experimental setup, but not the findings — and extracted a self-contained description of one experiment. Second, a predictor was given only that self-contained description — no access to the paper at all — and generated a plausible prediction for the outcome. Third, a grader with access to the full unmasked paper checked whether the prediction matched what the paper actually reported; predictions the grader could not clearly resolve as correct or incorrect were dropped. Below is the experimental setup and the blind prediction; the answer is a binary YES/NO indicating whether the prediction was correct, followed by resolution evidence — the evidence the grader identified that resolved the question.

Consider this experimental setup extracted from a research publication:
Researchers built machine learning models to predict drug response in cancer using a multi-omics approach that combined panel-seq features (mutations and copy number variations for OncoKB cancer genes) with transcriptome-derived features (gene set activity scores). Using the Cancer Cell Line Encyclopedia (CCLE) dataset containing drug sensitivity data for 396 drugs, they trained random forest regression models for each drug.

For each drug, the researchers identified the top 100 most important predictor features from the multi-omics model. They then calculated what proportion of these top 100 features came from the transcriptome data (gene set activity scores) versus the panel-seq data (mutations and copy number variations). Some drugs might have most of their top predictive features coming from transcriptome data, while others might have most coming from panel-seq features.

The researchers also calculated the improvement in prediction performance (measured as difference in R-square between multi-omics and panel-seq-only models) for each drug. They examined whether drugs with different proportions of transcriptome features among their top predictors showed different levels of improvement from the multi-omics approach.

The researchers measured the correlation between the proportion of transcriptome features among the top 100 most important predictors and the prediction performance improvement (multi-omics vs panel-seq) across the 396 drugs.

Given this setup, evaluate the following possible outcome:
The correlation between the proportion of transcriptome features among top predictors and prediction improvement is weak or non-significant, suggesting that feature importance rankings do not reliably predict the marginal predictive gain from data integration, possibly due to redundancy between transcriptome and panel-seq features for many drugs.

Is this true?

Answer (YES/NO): NO